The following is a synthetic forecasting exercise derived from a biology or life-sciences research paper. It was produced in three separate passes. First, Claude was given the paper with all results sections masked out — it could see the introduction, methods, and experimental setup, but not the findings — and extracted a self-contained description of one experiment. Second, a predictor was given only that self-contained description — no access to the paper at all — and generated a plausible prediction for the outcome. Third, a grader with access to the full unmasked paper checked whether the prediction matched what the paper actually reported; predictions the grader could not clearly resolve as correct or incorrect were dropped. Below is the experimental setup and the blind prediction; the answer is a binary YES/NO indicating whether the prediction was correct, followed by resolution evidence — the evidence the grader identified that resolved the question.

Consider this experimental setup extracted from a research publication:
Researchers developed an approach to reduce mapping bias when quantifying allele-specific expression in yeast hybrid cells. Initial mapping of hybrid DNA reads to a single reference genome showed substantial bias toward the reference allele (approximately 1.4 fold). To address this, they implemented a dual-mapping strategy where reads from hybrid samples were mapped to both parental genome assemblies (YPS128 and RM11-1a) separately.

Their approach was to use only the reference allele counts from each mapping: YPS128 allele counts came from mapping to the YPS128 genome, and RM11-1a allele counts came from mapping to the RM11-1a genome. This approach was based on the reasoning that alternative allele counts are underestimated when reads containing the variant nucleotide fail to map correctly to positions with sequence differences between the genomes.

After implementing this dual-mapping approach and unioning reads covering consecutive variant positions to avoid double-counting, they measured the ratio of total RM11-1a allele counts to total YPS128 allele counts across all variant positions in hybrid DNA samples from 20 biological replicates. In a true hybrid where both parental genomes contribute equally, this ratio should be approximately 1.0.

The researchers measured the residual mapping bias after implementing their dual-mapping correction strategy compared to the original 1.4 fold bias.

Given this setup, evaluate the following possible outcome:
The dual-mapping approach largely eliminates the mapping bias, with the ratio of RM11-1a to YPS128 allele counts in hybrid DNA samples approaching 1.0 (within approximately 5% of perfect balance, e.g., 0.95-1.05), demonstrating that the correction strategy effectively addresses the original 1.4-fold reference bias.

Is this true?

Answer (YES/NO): YES